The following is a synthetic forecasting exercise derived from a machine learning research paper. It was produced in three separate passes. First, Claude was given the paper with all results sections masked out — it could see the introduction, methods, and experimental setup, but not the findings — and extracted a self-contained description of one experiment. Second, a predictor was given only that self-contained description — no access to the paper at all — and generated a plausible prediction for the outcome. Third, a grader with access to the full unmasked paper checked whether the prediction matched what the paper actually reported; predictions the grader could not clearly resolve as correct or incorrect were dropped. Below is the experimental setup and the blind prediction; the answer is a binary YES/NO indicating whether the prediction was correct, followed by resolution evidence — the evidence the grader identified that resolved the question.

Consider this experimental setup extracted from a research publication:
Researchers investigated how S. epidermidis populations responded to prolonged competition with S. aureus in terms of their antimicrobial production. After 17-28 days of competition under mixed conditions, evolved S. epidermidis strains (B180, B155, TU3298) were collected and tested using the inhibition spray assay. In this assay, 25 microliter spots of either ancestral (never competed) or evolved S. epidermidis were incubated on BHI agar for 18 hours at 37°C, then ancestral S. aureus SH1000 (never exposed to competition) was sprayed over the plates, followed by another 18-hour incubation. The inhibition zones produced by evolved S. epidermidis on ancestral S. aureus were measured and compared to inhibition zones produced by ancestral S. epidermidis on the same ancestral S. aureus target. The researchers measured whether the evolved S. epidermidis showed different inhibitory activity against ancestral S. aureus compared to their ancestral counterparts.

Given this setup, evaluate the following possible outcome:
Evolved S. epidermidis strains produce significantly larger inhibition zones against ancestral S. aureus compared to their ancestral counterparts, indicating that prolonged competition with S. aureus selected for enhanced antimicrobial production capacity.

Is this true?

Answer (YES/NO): YES